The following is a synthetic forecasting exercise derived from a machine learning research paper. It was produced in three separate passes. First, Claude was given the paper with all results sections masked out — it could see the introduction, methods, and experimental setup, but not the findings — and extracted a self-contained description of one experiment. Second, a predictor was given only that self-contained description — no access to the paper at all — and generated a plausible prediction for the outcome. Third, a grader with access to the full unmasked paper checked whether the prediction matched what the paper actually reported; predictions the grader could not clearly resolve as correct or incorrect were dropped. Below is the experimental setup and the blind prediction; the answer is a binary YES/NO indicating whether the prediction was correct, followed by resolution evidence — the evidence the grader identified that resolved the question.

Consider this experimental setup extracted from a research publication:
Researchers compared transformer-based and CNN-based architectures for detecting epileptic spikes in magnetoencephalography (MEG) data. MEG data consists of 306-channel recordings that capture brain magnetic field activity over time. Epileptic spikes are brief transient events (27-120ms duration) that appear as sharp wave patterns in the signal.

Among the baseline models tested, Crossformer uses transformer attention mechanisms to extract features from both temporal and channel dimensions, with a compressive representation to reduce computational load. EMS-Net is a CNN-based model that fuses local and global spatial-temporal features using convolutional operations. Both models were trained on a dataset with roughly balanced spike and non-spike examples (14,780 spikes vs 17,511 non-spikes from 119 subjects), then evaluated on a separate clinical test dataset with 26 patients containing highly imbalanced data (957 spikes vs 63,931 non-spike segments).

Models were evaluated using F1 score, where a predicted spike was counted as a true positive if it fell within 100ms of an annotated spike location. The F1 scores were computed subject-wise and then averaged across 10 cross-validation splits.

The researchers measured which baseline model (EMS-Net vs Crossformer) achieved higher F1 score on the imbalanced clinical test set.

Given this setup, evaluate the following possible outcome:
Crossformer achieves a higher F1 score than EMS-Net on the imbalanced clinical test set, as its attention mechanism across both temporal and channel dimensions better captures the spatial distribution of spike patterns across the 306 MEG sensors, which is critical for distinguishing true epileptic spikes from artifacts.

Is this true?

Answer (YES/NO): YES